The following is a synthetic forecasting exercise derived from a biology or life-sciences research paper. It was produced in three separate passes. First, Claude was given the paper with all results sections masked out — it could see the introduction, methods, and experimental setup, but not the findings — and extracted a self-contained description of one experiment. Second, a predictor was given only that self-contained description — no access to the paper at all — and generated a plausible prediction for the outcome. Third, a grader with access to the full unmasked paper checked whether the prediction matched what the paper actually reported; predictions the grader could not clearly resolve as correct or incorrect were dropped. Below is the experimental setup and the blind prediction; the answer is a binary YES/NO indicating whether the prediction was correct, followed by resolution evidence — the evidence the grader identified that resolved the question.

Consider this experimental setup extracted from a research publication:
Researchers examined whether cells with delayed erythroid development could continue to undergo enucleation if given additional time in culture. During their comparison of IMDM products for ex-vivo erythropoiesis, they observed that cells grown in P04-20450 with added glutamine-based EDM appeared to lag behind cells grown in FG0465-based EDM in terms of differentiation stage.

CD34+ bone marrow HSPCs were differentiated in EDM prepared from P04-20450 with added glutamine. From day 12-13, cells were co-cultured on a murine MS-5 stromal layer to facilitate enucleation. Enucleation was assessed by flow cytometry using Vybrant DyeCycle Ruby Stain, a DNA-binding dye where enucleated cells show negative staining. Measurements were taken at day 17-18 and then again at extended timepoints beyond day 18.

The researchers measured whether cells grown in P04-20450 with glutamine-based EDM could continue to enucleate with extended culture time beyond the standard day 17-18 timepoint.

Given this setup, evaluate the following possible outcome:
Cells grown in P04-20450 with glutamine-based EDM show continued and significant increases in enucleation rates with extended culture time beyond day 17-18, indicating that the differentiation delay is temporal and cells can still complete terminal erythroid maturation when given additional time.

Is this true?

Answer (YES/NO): YES